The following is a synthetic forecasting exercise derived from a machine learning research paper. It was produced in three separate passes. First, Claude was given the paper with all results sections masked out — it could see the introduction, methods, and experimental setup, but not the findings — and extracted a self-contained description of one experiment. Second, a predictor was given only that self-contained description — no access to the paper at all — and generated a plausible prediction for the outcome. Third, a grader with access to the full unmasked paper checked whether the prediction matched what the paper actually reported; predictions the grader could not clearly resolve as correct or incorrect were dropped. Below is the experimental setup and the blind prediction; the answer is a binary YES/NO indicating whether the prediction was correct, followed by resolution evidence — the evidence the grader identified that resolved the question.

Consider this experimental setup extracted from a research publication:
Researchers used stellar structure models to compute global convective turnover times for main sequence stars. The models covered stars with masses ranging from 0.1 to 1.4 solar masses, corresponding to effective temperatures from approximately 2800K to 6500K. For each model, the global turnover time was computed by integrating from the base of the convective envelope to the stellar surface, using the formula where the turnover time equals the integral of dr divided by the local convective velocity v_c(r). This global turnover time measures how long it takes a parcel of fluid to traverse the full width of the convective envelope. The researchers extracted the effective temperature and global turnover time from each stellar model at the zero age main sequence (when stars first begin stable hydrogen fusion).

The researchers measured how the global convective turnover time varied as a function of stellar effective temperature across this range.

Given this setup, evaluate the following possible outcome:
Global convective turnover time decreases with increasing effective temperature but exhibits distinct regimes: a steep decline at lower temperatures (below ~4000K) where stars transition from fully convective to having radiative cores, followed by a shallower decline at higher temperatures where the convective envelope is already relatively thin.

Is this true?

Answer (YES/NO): NO